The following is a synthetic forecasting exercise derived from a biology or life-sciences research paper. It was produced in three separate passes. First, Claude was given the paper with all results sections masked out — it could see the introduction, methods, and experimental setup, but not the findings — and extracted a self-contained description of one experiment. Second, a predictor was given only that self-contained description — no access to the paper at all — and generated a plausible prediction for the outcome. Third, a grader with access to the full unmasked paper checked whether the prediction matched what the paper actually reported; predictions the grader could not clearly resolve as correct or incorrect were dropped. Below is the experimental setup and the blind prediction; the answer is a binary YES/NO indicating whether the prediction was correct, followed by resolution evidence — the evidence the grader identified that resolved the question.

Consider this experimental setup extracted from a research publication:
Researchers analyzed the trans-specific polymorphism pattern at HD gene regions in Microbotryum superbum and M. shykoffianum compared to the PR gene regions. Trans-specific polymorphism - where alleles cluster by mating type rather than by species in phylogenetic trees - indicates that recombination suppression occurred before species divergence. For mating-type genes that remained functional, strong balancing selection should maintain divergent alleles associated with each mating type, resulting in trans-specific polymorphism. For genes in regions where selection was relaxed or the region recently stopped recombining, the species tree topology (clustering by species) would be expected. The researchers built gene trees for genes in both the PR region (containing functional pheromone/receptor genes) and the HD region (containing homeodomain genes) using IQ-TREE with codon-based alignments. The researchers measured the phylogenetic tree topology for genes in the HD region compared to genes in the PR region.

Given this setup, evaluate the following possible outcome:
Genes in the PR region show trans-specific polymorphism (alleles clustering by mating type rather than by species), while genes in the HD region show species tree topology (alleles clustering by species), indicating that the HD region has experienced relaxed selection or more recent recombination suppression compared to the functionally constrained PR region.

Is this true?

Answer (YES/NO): NO